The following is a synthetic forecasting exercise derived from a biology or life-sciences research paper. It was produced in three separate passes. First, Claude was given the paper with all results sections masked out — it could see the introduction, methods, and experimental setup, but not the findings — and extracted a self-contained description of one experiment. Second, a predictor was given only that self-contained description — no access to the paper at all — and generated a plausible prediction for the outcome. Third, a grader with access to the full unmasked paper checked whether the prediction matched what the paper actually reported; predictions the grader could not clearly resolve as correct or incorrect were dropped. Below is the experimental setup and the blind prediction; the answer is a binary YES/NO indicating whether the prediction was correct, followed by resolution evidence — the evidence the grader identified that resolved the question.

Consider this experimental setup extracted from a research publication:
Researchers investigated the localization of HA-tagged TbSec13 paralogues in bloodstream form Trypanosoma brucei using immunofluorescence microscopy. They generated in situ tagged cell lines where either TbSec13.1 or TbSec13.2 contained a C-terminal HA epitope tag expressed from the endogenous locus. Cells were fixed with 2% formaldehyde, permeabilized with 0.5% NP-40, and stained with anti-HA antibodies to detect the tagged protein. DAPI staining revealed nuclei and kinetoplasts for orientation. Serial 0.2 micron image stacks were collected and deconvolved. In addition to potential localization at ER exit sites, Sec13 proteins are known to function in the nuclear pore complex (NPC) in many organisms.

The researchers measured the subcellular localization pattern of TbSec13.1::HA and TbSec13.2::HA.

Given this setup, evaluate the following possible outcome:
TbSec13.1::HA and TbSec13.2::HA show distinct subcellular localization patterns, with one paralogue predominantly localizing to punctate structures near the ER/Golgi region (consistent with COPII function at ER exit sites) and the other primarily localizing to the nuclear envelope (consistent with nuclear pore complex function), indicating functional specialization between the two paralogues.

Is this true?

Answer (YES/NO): NO